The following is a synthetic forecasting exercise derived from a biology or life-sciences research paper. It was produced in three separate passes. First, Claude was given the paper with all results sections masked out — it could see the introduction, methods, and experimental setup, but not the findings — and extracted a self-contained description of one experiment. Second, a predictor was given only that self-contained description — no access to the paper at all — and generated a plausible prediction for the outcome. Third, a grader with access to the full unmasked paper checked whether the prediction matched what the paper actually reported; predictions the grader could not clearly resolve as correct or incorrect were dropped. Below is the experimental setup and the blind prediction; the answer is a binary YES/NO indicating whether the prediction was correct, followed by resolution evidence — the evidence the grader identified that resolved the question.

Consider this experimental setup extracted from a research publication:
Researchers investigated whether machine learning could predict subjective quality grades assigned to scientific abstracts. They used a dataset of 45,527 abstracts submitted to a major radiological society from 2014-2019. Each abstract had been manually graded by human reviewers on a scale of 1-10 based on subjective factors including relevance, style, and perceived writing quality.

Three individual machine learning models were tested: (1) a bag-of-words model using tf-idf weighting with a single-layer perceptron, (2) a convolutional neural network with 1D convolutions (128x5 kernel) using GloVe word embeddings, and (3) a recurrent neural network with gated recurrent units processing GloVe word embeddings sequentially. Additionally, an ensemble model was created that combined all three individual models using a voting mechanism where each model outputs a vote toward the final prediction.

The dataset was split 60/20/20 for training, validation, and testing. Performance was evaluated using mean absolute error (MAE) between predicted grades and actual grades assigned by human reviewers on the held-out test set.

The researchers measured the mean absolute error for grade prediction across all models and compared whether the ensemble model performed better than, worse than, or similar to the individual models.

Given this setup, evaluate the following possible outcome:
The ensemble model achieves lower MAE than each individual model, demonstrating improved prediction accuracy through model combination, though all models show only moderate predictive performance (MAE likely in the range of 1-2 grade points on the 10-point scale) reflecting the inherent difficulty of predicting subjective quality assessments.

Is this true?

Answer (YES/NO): YES